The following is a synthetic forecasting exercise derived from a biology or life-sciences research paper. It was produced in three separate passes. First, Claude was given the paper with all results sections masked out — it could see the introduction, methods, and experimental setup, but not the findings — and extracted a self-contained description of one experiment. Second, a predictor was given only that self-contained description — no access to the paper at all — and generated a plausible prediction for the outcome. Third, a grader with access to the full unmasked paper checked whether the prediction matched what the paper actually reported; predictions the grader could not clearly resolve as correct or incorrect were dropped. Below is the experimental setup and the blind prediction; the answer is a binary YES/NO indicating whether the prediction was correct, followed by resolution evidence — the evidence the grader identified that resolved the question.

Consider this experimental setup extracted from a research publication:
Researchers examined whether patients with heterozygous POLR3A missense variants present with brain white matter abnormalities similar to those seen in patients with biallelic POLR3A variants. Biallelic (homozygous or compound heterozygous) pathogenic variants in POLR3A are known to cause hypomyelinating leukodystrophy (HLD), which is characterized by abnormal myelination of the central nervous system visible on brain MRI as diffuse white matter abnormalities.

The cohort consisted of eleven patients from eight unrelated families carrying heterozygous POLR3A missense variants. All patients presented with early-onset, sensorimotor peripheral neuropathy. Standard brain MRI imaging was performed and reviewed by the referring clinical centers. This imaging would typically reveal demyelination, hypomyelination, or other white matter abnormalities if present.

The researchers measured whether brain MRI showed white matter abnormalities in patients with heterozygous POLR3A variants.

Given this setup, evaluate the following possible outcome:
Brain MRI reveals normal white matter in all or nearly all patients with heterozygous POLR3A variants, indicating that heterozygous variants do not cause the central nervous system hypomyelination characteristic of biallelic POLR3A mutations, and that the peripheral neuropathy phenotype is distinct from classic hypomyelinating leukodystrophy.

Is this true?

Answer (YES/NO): YES